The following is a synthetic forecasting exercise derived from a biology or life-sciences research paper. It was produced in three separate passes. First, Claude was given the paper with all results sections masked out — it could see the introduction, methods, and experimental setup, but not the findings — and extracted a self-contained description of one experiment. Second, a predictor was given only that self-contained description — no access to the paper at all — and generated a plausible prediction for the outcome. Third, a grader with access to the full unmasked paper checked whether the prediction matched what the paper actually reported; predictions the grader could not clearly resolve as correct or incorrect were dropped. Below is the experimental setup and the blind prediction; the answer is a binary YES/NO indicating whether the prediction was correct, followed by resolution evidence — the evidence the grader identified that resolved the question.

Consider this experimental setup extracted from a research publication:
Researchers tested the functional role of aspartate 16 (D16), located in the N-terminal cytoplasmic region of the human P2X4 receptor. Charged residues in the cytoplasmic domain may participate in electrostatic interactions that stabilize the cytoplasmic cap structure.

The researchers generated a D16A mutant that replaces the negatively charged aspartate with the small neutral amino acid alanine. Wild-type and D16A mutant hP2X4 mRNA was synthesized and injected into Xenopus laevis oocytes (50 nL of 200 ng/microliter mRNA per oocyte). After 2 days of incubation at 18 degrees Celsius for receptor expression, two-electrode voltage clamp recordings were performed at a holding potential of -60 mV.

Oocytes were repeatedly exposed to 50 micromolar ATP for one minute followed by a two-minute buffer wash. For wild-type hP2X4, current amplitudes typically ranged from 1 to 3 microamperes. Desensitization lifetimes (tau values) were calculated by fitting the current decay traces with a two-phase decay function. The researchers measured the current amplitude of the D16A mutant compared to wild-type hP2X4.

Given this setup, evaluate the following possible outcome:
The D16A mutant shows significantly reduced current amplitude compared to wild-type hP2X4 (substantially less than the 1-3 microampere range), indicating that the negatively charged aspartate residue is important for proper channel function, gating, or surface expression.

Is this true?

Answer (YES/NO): YES